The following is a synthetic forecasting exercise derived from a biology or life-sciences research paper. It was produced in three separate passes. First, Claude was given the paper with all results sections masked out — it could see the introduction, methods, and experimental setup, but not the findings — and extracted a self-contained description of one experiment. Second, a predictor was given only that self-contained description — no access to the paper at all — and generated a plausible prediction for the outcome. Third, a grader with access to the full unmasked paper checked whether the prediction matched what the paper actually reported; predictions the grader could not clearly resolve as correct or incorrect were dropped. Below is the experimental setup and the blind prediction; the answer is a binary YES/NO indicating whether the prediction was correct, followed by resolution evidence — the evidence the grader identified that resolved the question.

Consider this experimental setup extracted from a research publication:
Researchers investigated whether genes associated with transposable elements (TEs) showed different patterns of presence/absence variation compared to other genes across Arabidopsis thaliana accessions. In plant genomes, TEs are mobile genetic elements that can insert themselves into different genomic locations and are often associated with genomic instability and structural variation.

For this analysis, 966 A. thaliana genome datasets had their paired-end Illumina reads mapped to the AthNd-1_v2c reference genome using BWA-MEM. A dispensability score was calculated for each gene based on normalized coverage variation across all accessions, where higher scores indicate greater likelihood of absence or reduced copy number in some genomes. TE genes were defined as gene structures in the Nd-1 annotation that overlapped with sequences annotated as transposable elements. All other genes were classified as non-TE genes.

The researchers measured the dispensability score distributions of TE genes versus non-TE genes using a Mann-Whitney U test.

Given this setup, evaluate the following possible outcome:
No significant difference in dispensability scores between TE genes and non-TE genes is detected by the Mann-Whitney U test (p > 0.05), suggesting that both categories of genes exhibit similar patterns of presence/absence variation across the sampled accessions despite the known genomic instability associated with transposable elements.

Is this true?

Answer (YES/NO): NO